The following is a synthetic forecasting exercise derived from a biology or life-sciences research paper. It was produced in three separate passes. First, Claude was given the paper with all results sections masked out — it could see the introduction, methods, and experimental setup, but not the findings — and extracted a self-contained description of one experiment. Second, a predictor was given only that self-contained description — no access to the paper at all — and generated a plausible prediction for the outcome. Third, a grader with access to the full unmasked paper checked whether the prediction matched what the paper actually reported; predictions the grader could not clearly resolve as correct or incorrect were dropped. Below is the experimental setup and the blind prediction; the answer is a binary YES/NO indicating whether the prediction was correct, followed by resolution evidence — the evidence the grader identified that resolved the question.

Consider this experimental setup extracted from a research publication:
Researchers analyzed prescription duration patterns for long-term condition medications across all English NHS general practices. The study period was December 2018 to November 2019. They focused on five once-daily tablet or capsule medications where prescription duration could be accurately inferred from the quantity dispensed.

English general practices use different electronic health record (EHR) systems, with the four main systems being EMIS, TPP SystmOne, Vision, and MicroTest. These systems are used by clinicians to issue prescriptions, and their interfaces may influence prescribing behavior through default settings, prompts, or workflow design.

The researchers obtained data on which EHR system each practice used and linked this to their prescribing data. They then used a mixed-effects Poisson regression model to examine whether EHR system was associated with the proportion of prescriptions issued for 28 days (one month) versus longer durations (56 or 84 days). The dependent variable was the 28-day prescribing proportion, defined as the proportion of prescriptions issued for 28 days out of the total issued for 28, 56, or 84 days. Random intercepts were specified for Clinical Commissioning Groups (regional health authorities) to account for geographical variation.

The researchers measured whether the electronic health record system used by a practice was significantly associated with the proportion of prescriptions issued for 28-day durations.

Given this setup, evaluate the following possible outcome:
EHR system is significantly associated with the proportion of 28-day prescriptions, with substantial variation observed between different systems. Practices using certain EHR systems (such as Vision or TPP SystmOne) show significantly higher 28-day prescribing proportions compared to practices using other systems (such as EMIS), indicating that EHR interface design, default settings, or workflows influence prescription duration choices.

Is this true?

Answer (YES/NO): NO